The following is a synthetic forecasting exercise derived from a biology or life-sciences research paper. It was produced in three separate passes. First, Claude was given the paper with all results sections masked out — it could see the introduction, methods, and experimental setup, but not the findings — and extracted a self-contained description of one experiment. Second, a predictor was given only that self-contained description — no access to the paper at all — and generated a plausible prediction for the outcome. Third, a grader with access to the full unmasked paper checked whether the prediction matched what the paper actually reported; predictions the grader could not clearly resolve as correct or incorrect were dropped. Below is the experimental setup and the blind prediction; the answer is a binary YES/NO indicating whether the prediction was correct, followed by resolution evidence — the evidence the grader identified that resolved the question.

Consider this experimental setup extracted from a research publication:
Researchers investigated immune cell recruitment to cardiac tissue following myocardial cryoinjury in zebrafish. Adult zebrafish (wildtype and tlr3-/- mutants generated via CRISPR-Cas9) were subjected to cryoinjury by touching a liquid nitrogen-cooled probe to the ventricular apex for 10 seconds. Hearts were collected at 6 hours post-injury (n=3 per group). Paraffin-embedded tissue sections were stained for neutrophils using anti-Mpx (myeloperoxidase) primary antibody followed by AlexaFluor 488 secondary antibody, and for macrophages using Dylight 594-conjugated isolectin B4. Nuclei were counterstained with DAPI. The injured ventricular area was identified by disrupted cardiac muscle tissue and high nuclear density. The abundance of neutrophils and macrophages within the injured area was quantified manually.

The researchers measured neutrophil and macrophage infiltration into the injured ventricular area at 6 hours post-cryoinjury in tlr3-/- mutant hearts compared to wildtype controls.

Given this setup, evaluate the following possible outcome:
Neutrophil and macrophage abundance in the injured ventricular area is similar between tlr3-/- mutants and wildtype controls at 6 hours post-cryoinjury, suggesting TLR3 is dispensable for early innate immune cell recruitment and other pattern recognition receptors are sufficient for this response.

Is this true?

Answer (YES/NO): NO